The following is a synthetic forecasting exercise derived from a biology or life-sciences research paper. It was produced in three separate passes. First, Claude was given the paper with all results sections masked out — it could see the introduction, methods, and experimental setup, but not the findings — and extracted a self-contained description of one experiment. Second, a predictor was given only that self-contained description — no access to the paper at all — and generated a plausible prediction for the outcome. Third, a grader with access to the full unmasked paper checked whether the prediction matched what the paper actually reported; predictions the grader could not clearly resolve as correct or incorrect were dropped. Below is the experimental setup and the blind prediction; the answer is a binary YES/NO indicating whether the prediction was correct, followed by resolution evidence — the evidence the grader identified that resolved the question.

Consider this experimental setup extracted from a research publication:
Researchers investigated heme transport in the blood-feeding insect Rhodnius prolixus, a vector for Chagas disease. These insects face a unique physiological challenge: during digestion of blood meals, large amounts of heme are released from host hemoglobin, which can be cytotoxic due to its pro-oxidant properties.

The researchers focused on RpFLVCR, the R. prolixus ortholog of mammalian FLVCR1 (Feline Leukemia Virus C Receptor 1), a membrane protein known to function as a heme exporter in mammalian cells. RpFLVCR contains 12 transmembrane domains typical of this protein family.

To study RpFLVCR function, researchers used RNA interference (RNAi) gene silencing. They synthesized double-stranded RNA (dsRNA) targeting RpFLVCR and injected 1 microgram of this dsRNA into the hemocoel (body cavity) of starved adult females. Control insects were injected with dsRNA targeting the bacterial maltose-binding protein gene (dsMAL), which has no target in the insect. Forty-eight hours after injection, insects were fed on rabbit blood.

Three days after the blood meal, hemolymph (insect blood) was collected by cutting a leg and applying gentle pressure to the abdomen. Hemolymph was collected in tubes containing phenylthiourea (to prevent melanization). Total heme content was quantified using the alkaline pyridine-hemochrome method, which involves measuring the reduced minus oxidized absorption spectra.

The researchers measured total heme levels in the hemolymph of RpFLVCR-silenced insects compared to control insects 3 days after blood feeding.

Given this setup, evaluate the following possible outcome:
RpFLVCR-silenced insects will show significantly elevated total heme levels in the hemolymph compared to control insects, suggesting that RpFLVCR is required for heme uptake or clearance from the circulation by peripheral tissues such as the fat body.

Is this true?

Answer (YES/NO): NO